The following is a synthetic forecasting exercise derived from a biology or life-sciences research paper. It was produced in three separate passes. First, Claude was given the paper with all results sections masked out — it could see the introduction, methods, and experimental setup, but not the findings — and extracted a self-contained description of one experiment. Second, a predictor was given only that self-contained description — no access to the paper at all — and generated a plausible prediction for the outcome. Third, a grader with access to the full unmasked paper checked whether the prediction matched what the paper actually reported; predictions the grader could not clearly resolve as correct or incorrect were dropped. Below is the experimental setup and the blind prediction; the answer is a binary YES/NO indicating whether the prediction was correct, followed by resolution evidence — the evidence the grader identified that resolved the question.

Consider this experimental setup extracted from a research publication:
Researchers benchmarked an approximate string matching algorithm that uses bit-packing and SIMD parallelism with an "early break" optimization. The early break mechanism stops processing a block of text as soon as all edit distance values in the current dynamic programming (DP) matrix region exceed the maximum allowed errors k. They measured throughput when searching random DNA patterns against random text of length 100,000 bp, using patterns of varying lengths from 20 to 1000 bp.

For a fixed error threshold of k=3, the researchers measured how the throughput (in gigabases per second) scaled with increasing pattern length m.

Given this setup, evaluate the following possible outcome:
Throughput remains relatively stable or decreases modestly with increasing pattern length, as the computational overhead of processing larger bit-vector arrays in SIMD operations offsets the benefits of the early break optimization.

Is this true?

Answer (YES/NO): YES